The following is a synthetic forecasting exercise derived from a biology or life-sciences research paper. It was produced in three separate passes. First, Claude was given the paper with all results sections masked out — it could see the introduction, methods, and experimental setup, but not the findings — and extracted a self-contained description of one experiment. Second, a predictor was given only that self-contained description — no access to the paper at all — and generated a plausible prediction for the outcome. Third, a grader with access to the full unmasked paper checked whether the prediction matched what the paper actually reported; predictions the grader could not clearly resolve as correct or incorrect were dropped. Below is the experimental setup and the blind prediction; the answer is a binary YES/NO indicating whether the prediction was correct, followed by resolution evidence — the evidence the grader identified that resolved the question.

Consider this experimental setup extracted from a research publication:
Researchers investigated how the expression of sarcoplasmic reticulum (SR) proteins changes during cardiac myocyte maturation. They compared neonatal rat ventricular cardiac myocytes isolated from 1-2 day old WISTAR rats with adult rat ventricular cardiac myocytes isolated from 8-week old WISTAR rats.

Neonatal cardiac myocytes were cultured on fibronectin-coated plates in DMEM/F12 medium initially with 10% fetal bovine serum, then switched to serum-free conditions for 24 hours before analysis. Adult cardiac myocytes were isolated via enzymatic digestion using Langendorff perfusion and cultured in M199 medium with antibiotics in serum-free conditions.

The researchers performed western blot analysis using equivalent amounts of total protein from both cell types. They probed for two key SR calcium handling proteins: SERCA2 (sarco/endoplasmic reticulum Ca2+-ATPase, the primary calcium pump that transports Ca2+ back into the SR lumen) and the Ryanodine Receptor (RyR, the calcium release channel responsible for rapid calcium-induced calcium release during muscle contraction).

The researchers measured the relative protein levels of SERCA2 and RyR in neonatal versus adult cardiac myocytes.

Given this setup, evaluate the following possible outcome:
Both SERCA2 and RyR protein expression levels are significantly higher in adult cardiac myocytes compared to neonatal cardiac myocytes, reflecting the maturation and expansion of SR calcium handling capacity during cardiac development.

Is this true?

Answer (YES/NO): YES